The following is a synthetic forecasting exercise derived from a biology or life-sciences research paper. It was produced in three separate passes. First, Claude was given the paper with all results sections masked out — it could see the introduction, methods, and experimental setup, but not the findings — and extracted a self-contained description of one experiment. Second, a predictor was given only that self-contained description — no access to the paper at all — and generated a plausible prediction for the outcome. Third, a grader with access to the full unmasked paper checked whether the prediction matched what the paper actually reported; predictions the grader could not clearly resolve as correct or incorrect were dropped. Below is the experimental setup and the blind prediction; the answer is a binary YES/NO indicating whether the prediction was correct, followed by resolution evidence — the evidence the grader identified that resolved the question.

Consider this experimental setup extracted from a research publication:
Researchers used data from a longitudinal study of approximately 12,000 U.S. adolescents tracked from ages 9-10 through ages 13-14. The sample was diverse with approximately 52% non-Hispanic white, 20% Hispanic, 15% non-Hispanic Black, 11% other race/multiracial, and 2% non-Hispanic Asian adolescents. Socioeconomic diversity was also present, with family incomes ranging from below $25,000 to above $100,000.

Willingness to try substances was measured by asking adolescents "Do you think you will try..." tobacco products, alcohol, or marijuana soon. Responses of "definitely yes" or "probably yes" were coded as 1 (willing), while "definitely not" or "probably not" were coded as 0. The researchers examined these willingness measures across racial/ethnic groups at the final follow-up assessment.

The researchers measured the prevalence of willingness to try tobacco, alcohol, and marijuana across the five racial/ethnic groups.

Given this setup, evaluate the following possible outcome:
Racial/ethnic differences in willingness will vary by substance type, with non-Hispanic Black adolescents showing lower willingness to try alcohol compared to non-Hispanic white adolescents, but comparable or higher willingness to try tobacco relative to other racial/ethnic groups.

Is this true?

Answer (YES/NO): NO